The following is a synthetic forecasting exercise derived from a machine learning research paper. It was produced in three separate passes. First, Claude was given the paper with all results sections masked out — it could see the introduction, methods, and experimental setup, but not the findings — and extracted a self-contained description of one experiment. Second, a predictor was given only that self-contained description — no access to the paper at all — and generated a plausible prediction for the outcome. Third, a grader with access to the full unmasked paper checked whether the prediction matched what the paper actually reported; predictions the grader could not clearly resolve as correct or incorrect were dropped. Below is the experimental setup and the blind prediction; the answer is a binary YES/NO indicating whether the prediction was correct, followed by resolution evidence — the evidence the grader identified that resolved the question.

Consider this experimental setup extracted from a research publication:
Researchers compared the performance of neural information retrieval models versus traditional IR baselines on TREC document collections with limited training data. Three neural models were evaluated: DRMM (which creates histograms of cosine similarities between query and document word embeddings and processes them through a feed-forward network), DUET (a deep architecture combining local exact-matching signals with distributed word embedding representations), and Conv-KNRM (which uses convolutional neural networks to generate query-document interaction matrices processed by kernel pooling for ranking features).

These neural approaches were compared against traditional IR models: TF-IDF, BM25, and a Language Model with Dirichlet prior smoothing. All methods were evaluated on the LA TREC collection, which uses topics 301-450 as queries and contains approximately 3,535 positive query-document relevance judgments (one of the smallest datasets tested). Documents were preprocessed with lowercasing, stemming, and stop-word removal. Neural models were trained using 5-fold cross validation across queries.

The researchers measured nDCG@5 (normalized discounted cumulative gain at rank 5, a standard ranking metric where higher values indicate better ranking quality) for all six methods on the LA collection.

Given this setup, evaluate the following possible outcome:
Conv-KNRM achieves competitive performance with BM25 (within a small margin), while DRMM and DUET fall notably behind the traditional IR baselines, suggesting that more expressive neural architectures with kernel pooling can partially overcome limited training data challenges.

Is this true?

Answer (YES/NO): NO